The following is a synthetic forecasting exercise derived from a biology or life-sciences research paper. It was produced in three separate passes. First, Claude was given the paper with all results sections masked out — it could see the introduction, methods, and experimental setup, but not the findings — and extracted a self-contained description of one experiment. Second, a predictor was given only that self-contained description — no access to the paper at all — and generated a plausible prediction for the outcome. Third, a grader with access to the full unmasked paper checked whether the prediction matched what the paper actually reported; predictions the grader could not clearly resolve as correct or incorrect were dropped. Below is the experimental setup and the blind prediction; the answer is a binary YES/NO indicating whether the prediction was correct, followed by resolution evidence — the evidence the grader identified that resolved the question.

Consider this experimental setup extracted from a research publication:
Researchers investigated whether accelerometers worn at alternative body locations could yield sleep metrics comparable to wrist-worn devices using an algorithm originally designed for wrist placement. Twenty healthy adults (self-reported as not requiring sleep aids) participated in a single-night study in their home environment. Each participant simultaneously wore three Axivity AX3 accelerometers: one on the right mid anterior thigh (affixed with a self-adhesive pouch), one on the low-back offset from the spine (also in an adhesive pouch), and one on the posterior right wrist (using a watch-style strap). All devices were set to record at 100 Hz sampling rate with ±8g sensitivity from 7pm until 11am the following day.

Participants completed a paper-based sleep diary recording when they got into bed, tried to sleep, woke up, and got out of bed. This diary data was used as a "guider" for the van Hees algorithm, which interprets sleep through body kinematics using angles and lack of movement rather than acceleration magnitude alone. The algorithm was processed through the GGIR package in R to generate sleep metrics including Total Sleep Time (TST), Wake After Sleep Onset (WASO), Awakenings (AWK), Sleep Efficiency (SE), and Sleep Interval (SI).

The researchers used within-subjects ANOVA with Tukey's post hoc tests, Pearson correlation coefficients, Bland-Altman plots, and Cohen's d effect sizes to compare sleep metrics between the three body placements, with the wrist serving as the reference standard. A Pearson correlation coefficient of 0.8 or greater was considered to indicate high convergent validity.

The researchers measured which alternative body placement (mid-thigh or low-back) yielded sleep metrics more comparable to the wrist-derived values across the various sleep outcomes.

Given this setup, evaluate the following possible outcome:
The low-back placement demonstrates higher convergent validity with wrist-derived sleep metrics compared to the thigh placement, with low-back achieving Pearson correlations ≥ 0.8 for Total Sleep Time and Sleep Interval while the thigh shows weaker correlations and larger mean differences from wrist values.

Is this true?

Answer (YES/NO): NO